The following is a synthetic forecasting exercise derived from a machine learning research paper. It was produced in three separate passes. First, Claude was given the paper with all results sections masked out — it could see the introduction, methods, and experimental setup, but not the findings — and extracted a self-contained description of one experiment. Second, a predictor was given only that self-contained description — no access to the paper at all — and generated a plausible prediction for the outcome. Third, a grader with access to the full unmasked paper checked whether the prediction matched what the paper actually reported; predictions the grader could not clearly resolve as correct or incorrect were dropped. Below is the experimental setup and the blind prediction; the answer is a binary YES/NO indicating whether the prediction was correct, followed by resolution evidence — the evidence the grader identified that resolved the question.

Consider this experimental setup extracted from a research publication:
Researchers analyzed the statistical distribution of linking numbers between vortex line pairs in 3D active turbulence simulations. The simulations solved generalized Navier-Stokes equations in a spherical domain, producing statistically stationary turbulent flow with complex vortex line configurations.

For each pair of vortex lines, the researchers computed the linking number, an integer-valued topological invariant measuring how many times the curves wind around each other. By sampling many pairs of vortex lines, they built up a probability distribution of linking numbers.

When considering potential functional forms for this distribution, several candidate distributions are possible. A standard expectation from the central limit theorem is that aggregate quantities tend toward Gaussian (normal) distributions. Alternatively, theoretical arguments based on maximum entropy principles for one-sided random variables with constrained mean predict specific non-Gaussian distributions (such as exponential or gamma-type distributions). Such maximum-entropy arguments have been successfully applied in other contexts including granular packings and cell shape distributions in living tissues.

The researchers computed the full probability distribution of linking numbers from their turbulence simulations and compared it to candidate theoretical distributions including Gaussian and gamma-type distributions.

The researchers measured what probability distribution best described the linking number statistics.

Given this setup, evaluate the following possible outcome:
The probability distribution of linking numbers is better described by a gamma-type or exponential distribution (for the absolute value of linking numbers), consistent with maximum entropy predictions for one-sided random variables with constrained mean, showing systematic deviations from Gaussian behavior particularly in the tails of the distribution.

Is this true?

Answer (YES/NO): YES